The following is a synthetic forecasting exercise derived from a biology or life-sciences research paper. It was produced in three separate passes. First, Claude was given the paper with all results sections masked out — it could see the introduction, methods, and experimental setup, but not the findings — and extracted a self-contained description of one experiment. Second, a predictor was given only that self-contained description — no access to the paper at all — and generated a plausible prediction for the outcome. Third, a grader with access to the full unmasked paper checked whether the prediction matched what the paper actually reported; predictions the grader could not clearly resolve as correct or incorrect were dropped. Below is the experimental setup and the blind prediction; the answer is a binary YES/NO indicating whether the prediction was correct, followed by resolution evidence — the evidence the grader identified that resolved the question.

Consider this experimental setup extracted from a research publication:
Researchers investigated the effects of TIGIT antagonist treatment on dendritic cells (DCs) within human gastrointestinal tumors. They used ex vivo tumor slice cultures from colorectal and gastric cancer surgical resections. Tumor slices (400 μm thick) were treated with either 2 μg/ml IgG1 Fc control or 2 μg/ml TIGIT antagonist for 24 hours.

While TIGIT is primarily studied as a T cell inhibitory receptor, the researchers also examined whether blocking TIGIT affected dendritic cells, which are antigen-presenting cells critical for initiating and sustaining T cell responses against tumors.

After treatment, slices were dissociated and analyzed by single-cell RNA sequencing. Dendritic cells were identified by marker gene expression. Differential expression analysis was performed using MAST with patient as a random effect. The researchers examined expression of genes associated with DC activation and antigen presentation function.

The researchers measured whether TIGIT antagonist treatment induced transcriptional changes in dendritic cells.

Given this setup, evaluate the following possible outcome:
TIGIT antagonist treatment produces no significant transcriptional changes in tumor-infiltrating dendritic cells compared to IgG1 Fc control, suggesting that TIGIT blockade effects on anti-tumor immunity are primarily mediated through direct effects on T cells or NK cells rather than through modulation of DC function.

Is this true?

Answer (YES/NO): NO